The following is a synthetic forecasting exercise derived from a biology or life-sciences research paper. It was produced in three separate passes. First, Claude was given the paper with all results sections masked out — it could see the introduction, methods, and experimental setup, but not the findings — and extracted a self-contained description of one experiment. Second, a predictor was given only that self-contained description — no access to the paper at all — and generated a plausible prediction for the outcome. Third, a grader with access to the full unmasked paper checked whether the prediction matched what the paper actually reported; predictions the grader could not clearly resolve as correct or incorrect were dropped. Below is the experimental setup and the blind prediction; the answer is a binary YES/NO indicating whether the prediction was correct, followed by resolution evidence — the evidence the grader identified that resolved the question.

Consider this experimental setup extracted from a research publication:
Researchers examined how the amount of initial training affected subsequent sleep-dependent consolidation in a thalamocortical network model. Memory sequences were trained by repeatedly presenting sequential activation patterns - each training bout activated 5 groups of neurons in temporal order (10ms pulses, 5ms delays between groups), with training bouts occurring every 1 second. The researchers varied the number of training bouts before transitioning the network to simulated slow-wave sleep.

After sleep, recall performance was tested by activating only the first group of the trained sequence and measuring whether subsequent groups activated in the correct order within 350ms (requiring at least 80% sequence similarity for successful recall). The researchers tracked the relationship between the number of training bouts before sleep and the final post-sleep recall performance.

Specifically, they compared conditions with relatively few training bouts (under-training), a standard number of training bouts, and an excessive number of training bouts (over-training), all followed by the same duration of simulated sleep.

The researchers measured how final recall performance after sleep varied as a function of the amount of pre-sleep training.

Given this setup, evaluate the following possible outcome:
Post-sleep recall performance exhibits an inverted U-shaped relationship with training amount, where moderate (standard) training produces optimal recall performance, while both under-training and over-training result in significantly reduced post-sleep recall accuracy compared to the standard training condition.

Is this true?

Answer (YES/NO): YES